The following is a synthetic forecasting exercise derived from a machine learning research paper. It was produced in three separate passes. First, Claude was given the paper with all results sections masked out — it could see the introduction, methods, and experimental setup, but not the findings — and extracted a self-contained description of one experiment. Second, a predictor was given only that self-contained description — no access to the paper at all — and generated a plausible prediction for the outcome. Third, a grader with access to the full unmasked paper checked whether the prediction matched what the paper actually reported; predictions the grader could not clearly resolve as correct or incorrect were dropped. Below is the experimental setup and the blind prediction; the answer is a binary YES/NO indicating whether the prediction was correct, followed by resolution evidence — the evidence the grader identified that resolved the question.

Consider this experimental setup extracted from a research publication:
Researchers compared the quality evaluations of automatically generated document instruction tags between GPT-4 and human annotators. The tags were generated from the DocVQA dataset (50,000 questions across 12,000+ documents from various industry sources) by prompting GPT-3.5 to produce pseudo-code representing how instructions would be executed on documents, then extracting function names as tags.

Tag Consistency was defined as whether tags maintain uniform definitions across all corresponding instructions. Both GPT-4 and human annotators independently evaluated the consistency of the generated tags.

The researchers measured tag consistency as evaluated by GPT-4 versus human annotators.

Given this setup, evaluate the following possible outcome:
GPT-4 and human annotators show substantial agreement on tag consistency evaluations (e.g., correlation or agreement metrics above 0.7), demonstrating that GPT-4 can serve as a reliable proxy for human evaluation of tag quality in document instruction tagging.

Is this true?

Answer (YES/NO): YES